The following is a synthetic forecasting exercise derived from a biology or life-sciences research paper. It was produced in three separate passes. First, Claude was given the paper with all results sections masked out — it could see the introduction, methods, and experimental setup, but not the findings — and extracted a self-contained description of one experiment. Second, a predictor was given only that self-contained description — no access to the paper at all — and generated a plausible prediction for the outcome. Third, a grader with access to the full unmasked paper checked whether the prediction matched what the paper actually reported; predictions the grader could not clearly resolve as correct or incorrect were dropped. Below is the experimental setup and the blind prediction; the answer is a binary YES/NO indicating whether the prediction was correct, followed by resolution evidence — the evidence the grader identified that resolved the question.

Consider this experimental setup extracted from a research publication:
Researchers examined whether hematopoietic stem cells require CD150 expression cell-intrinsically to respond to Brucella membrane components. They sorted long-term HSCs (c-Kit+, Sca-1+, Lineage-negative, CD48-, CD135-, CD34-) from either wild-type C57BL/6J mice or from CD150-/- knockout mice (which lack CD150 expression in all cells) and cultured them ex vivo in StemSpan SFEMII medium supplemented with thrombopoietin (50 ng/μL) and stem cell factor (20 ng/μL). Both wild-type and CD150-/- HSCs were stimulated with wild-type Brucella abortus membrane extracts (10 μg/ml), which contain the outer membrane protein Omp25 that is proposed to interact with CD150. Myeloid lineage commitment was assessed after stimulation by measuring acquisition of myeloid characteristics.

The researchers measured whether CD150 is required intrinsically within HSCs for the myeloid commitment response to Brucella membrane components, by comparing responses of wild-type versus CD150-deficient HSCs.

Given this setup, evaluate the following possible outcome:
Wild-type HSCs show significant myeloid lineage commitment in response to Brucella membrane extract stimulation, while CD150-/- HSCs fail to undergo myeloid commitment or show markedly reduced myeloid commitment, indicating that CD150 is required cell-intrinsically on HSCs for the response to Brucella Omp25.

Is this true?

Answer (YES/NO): YES